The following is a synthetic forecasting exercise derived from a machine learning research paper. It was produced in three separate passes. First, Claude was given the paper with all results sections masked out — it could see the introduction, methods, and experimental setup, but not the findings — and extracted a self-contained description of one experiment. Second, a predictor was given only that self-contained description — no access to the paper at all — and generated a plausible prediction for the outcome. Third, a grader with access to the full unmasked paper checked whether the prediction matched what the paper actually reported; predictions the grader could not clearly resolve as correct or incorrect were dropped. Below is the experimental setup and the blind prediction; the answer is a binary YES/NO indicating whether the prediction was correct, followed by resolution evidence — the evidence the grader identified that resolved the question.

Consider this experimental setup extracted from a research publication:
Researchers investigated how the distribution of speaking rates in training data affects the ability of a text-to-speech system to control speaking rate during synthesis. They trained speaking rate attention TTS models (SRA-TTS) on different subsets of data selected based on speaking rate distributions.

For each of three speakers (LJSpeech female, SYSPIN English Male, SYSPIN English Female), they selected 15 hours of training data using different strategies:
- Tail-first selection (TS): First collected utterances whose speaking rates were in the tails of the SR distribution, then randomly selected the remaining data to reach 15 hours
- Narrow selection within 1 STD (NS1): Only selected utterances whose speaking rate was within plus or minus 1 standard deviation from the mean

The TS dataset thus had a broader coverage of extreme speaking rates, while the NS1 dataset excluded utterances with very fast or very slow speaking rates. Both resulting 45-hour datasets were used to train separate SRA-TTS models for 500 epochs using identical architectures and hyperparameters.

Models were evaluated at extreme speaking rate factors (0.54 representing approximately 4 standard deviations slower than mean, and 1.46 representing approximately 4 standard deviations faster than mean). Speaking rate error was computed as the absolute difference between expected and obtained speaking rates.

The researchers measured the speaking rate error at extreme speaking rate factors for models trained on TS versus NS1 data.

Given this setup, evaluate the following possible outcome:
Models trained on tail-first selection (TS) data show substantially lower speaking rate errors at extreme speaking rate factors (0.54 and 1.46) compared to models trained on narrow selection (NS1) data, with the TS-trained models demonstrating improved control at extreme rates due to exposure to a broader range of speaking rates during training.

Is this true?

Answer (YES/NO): NO